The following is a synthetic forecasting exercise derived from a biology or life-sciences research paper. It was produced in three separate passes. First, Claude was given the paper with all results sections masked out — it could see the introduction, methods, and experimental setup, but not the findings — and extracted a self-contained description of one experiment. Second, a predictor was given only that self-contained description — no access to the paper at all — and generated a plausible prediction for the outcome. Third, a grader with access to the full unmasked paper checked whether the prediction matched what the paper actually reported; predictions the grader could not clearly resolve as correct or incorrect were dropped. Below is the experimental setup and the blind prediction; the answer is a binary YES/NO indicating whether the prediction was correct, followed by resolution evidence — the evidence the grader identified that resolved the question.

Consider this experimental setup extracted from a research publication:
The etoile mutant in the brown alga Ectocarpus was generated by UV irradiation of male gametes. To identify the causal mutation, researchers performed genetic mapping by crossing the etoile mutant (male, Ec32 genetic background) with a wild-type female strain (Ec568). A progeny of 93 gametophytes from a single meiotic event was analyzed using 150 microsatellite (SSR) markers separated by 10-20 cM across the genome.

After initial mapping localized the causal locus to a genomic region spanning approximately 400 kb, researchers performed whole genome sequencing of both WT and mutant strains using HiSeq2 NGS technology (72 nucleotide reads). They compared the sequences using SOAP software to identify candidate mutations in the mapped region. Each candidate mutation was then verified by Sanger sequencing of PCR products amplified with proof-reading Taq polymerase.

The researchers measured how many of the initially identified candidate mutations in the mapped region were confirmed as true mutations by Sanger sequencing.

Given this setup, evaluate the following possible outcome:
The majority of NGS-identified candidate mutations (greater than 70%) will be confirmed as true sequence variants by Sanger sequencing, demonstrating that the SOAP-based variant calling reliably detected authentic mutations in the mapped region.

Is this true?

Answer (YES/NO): NO